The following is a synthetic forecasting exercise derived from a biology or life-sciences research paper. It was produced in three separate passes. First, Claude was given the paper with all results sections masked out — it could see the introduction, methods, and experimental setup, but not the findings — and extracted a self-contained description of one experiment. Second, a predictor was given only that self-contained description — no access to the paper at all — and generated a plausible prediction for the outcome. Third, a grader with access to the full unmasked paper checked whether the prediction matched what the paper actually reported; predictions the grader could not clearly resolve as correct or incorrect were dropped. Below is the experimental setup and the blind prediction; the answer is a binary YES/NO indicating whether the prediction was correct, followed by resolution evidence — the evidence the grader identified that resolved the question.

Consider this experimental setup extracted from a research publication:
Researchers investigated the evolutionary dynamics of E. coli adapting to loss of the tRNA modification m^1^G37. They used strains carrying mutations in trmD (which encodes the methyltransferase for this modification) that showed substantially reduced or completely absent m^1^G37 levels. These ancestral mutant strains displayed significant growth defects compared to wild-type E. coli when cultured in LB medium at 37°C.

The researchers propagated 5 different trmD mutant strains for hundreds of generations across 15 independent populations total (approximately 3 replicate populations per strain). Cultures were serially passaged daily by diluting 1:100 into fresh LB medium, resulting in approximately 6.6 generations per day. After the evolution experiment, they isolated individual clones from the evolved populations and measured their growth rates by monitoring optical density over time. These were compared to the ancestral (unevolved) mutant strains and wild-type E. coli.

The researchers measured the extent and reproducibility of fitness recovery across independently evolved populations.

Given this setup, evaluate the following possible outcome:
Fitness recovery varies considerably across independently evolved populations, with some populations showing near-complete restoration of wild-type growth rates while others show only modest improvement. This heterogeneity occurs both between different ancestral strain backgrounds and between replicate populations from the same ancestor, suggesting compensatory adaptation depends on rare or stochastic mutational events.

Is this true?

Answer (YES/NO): NO